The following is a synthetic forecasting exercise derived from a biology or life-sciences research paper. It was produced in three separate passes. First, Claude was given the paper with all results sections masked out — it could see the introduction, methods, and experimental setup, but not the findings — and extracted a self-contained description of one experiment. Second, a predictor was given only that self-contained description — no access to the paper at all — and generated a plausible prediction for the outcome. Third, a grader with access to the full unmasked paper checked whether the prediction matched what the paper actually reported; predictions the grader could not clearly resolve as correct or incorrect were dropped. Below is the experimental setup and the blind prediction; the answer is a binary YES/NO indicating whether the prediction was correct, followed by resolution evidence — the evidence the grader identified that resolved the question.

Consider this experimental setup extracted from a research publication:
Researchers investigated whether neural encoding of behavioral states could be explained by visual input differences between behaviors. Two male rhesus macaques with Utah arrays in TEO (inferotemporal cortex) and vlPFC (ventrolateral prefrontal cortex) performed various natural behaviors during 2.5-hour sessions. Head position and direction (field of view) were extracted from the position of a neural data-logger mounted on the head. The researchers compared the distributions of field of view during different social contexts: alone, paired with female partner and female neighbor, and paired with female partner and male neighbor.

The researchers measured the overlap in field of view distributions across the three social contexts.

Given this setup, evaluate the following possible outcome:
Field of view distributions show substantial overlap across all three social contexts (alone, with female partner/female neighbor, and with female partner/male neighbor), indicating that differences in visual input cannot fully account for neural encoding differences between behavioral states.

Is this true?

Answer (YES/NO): YES